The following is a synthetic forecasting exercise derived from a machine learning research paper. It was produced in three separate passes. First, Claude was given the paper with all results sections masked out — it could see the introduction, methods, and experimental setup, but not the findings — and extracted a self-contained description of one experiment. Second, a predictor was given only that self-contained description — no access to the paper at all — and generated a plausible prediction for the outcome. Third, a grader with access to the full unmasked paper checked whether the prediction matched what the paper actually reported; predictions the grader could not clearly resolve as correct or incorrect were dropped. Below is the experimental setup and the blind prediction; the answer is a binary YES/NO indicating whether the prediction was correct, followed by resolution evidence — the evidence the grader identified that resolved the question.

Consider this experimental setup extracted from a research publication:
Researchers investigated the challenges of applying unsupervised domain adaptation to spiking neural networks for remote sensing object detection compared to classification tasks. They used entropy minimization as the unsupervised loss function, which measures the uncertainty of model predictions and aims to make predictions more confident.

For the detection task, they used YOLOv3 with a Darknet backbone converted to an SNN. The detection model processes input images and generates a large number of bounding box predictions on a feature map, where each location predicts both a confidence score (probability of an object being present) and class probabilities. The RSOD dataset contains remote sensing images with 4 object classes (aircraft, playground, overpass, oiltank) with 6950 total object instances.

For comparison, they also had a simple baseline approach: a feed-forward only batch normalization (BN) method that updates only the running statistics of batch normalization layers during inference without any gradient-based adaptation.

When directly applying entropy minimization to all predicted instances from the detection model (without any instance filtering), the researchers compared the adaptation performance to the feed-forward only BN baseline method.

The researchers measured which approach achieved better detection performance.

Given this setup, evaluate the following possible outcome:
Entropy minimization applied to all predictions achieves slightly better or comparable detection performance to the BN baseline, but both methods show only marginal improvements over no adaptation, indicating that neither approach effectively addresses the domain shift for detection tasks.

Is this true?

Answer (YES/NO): NO